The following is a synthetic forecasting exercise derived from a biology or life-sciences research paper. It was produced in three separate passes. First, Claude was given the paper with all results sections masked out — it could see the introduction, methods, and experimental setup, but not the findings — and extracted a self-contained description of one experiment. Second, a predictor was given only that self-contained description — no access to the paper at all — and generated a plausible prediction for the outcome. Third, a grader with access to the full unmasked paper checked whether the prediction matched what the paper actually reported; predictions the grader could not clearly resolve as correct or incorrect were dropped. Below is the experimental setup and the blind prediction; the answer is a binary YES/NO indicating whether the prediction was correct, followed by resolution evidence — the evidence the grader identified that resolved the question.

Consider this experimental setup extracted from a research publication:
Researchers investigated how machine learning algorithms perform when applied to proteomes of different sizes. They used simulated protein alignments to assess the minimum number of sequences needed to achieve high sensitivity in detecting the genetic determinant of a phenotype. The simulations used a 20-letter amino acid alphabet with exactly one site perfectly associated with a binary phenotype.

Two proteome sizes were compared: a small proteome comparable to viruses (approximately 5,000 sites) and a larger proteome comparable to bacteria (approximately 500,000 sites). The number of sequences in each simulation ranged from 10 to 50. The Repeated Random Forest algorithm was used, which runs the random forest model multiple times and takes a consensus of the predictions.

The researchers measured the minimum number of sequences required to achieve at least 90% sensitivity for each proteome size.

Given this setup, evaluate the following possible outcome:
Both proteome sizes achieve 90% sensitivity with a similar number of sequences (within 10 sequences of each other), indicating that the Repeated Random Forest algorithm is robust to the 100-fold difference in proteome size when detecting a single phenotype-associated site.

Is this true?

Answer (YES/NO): NO